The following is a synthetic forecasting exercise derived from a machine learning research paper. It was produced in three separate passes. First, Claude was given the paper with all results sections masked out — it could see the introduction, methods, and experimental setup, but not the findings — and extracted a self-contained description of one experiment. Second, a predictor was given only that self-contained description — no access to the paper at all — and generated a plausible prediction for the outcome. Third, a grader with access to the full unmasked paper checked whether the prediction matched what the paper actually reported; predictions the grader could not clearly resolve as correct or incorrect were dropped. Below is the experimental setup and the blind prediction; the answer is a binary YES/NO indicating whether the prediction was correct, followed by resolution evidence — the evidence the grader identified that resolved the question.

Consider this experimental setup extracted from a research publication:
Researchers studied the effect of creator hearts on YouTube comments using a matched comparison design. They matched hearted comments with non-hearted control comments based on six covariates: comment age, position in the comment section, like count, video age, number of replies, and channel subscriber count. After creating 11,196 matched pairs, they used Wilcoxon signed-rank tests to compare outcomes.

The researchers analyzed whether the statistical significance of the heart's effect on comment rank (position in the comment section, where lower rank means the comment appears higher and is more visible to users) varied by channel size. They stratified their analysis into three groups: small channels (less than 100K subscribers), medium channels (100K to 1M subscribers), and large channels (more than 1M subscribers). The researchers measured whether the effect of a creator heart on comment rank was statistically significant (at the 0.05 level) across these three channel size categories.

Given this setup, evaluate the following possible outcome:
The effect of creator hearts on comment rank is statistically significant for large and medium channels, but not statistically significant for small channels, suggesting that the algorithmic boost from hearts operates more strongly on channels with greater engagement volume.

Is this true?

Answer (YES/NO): YES